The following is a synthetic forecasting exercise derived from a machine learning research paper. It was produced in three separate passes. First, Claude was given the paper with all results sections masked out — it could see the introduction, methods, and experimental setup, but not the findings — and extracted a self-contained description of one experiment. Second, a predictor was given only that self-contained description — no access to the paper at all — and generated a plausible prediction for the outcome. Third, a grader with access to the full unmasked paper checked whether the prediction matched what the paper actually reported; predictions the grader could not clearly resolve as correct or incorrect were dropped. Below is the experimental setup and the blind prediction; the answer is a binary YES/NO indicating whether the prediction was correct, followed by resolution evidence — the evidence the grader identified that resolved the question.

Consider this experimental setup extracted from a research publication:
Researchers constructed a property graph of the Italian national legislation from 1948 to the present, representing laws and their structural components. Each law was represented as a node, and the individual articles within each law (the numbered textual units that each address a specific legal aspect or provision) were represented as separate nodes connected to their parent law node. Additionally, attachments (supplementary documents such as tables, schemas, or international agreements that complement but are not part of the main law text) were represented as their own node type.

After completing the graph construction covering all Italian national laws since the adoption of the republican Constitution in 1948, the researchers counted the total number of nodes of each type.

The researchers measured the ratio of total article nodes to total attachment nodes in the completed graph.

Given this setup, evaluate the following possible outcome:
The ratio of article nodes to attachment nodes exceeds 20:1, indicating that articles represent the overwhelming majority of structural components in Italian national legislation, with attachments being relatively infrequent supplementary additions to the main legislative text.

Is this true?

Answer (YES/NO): NO